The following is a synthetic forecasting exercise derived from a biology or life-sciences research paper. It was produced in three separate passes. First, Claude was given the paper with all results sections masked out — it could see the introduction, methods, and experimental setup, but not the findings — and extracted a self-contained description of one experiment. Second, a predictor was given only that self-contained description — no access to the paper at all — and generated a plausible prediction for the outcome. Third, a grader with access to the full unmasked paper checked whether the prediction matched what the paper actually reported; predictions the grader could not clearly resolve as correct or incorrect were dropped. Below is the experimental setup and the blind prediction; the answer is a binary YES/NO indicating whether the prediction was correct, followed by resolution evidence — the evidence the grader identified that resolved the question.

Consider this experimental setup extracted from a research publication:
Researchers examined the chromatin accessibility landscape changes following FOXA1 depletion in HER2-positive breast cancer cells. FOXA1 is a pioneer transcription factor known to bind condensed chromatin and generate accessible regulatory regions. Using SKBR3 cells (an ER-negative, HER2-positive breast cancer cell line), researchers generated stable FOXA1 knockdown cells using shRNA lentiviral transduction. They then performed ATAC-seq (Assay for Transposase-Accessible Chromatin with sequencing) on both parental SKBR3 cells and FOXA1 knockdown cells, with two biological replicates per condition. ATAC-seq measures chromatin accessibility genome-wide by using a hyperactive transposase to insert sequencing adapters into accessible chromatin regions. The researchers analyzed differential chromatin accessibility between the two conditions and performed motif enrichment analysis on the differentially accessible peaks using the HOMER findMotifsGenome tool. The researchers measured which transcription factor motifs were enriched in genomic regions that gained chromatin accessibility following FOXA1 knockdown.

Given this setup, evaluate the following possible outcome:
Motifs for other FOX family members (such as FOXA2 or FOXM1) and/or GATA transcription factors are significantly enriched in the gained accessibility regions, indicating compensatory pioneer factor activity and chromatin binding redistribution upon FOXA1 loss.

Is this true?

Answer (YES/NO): NO